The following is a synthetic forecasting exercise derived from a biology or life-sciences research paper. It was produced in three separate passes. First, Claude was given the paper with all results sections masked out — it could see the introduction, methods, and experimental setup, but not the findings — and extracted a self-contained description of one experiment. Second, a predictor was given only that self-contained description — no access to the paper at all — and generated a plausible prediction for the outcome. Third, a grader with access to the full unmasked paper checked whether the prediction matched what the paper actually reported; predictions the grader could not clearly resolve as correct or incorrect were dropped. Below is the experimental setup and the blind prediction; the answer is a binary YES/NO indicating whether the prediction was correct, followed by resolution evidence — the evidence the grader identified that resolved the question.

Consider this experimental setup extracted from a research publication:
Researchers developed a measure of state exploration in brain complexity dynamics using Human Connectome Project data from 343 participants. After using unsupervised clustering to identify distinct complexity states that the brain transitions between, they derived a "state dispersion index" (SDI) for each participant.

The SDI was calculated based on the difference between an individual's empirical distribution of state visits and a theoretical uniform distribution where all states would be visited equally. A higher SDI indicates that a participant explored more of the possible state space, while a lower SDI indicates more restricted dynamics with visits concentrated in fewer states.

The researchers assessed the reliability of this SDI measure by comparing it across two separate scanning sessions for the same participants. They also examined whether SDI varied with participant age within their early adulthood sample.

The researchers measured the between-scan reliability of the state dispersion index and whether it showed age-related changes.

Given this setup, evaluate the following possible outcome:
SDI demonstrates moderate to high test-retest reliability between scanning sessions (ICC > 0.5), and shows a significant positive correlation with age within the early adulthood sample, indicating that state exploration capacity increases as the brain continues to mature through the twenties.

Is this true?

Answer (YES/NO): NO